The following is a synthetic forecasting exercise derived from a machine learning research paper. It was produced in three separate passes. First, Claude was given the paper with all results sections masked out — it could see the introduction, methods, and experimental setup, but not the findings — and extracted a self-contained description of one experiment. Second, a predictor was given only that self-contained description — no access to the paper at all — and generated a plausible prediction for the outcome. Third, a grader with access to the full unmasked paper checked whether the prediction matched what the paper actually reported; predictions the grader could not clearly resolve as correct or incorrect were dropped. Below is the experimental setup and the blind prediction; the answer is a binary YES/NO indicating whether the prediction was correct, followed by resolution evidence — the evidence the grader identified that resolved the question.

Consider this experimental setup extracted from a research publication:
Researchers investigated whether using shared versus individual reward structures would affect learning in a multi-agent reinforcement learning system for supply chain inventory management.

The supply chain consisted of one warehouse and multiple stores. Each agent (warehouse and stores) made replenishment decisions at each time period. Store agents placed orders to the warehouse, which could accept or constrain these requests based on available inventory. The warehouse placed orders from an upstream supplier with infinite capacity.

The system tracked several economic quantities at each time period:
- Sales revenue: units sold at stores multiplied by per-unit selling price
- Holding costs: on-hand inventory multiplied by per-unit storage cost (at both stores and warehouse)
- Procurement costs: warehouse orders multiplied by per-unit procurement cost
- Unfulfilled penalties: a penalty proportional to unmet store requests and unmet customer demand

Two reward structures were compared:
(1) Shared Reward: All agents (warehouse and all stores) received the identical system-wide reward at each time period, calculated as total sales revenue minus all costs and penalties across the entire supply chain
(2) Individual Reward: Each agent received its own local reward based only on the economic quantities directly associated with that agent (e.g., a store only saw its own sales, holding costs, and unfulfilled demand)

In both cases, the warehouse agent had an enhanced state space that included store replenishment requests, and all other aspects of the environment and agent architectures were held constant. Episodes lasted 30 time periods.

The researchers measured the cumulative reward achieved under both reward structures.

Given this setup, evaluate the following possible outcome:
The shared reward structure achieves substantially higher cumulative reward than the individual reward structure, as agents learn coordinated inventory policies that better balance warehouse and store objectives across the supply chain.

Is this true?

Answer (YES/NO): YES